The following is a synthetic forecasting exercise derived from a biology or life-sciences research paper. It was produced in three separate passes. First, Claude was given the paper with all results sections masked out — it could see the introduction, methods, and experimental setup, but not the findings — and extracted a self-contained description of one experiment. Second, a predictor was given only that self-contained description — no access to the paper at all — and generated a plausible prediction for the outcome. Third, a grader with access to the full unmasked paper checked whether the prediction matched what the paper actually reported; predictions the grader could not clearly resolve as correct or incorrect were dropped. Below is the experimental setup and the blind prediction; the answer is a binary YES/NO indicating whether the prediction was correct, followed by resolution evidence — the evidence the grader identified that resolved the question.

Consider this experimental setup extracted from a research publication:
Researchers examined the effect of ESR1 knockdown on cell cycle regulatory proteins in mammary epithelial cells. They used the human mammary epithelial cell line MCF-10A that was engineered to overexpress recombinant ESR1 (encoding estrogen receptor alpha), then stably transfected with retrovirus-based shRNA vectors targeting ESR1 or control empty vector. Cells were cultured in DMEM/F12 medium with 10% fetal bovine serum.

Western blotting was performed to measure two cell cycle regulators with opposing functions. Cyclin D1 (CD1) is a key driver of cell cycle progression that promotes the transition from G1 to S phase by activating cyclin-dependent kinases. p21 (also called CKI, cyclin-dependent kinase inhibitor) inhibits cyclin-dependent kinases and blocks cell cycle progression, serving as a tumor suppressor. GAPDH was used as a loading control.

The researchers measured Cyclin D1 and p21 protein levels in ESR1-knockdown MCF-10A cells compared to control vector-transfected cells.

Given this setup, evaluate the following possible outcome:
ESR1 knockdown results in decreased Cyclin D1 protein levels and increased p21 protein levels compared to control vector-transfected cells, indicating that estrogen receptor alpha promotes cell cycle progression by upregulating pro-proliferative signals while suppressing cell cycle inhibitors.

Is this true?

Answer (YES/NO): NO